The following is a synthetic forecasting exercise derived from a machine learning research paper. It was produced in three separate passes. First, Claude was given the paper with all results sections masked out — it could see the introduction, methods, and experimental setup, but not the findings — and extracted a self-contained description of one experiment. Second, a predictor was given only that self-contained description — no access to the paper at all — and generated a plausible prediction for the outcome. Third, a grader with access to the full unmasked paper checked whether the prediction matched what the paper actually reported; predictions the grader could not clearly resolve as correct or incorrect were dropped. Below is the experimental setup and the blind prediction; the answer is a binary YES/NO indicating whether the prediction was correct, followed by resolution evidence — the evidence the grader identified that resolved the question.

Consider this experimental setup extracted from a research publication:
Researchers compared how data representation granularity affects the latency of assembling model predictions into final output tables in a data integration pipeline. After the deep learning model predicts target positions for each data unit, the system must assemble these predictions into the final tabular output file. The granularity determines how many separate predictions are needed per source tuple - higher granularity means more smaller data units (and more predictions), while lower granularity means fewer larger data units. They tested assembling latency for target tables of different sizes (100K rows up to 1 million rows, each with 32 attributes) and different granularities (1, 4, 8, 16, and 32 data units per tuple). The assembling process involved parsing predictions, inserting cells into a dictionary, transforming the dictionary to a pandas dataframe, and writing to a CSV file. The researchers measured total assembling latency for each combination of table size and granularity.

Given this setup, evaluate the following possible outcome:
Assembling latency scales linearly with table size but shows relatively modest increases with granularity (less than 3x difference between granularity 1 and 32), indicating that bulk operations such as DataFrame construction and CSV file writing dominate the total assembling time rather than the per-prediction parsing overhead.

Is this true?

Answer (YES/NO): NO